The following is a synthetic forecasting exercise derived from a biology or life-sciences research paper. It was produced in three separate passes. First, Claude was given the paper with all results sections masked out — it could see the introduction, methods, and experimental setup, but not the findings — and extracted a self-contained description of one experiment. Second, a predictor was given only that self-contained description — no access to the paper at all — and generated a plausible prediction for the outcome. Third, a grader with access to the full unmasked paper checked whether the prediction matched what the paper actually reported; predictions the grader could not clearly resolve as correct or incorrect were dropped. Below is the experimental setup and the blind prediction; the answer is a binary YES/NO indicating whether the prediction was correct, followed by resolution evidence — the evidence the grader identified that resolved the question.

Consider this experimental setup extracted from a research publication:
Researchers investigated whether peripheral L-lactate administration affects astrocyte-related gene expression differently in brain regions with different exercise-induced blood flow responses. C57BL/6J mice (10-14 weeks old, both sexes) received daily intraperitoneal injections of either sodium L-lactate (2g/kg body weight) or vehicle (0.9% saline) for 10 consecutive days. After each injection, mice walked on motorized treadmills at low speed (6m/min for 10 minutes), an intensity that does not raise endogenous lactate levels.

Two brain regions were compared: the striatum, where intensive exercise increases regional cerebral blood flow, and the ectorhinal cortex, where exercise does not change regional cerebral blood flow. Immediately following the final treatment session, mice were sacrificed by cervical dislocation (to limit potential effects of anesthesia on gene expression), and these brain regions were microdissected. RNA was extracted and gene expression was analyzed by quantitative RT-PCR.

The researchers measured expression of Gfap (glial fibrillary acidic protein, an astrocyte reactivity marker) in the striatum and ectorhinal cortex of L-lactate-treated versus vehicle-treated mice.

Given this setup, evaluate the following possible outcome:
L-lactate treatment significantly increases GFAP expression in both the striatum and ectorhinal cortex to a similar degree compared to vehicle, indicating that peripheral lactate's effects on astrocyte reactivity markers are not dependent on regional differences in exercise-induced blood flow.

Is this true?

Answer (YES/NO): NO